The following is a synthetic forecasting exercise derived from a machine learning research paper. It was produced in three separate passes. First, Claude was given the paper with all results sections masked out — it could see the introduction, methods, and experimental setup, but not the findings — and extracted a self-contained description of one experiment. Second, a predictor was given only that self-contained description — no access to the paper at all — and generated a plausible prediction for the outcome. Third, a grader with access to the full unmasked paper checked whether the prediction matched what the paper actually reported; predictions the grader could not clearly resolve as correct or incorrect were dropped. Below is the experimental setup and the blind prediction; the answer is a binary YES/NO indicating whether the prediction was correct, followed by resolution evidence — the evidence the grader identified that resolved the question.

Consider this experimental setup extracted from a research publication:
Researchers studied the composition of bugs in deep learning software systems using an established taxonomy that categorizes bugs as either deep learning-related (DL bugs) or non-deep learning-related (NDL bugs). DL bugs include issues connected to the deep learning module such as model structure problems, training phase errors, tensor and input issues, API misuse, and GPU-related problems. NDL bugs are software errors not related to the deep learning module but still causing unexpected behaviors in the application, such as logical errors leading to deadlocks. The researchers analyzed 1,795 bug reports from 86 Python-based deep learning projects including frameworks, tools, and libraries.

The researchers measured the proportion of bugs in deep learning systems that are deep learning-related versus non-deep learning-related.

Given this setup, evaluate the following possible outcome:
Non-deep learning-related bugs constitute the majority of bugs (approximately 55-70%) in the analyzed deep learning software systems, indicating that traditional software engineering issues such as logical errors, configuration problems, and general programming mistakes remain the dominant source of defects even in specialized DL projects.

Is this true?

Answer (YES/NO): NO